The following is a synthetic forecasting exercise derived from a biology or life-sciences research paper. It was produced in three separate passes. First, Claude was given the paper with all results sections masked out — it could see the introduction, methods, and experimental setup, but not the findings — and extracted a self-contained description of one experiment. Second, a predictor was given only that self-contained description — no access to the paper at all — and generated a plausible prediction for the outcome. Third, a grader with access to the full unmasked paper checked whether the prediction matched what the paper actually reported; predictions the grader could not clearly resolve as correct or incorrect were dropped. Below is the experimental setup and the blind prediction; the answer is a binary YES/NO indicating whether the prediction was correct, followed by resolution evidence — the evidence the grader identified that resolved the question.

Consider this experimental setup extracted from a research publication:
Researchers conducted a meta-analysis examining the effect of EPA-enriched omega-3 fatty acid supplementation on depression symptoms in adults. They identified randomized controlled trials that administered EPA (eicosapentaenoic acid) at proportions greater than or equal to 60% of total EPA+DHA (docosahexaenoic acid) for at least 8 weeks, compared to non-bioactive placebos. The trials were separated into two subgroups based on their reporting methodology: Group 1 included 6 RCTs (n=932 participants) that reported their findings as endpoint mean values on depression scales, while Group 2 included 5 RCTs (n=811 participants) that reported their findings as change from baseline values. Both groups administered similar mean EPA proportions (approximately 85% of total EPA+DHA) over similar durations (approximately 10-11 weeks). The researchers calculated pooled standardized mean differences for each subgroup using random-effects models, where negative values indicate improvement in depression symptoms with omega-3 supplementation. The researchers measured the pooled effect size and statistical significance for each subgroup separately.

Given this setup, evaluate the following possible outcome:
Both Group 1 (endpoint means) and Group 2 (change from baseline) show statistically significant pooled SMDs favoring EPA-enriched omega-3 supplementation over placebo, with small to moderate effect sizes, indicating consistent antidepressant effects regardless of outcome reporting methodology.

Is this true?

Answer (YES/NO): NO